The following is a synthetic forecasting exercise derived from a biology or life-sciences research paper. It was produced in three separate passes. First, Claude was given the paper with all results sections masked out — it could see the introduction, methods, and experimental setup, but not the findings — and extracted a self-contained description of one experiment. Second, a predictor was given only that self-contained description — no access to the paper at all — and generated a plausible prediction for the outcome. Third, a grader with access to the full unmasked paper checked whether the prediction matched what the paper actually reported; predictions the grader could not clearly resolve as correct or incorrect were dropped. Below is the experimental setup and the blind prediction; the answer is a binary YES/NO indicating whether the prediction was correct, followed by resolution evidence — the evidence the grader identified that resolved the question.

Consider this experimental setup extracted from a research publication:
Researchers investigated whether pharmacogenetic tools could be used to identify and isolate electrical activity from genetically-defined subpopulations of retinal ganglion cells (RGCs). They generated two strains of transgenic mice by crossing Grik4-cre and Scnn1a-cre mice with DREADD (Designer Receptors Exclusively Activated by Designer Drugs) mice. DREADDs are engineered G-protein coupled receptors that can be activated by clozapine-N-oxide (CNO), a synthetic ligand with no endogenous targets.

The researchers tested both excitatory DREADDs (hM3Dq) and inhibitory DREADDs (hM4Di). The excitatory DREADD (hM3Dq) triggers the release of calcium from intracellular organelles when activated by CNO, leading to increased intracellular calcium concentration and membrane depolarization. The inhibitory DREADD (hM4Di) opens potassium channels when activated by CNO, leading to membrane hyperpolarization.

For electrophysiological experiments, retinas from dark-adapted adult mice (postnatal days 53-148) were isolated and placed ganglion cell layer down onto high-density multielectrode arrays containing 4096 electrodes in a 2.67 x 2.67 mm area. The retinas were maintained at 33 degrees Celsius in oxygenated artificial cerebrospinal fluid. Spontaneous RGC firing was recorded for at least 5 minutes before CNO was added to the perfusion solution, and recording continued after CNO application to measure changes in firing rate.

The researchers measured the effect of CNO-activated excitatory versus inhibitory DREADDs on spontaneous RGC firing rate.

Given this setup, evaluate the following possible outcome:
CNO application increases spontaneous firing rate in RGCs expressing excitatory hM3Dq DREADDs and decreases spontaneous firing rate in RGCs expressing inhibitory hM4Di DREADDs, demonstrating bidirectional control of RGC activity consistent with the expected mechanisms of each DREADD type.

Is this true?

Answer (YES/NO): NO